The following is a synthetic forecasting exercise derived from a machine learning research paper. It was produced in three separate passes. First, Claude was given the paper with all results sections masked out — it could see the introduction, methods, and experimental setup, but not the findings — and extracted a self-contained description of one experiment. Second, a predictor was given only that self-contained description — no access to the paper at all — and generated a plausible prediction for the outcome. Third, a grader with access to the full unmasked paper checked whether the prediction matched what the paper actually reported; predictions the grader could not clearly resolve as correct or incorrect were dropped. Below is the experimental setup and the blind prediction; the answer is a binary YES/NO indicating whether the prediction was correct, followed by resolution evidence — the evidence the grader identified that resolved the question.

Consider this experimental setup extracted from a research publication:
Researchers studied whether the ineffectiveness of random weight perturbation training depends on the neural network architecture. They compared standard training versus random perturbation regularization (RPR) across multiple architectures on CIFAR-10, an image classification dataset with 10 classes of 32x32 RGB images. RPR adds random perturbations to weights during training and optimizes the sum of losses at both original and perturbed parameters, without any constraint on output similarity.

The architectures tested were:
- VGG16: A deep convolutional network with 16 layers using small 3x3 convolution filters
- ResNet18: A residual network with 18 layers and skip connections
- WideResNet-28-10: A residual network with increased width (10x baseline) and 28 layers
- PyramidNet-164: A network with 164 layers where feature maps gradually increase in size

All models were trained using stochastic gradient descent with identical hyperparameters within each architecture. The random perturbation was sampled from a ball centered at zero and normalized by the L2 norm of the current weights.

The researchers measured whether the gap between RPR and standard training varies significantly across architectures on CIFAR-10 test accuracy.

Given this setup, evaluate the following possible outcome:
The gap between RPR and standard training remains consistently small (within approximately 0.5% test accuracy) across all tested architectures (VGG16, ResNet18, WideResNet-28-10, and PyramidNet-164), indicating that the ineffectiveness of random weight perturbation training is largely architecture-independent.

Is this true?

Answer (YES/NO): YES